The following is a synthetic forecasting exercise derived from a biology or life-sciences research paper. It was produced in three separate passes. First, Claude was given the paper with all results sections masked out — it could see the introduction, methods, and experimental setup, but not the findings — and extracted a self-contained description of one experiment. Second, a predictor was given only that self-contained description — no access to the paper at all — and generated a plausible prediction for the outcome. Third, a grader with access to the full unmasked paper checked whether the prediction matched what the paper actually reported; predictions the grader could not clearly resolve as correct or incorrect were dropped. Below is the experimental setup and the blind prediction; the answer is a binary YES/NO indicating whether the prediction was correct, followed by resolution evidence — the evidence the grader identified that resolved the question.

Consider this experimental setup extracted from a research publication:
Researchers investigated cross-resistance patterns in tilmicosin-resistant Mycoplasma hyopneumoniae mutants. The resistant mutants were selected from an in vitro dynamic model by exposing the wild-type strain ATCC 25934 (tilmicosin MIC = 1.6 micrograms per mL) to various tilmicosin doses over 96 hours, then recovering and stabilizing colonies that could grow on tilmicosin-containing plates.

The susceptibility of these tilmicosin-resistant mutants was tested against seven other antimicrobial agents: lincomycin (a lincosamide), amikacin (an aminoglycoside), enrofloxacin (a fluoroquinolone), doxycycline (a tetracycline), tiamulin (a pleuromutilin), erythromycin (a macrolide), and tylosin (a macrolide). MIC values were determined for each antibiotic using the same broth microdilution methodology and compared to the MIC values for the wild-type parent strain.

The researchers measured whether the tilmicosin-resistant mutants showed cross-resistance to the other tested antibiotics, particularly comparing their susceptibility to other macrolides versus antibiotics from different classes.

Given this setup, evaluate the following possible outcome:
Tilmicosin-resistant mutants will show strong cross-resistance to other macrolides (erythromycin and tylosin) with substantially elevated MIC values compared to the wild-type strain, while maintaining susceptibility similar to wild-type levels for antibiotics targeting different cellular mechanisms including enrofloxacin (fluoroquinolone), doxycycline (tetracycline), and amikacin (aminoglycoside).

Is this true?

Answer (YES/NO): YES